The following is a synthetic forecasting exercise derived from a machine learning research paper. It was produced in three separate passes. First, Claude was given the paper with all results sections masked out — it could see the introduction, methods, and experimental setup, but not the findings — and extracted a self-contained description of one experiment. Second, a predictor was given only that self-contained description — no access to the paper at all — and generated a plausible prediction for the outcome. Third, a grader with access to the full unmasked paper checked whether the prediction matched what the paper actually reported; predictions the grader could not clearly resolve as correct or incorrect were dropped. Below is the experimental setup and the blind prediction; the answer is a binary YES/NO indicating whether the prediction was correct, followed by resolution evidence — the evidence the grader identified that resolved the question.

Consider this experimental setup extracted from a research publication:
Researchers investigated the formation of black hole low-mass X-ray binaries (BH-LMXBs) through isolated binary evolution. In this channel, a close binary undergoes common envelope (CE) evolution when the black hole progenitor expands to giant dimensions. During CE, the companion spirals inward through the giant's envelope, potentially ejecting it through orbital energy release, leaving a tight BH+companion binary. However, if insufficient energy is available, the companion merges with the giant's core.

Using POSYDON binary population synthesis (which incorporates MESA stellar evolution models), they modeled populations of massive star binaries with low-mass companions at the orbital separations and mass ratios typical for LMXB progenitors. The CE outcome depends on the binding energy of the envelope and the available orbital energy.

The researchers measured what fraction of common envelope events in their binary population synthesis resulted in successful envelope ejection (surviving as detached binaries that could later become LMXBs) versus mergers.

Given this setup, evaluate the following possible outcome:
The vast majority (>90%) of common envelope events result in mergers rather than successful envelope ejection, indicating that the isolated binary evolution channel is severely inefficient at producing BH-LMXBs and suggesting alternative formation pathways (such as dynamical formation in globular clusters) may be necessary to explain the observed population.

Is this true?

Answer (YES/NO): YES